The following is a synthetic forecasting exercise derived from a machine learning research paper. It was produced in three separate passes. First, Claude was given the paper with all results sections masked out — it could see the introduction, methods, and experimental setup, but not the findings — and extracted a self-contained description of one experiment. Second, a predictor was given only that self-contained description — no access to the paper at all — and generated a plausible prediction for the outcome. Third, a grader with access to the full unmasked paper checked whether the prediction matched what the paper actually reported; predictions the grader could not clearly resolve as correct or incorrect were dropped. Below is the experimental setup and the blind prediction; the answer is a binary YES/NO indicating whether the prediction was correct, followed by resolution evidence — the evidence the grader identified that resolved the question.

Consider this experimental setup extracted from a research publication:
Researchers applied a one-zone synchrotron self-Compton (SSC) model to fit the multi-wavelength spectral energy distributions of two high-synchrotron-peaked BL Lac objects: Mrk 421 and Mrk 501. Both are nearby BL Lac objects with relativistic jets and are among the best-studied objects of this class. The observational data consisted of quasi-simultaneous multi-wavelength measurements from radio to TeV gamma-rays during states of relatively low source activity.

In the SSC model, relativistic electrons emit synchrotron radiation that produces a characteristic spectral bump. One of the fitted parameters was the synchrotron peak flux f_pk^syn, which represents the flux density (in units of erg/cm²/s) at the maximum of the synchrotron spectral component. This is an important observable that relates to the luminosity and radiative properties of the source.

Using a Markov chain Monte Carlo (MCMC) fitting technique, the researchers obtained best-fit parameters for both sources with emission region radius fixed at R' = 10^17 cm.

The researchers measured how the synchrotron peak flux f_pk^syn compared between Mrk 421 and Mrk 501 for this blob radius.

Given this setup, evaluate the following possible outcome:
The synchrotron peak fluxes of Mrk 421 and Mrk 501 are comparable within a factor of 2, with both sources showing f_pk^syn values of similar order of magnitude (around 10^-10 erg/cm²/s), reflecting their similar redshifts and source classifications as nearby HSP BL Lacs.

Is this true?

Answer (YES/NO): NO